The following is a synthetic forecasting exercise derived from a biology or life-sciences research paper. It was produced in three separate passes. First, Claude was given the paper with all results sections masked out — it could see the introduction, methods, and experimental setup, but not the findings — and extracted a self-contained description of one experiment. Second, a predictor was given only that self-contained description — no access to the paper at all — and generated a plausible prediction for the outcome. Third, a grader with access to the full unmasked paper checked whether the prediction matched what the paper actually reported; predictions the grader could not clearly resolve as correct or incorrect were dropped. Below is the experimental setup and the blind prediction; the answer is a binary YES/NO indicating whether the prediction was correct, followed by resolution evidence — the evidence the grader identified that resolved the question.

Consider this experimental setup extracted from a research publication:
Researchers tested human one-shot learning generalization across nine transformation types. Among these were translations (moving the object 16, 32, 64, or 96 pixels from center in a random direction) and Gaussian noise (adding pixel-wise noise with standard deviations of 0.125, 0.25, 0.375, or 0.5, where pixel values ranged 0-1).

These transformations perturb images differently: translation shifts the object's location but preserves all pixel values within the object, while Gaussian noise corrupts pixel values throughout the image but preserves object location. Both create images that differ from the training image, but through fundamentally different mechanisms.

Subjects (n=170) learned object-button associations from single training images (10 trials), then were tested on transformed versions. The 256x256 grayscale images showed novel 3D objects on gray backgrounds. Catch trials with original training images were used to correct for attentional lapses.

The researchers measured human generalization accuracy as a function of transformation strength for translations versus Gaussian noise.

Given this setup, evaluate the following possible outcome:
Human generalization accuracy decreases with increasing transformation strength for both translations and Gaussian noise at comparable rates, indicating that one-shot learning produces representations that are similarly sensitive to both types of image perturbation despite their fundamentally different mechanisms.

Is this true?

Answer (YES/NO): NO